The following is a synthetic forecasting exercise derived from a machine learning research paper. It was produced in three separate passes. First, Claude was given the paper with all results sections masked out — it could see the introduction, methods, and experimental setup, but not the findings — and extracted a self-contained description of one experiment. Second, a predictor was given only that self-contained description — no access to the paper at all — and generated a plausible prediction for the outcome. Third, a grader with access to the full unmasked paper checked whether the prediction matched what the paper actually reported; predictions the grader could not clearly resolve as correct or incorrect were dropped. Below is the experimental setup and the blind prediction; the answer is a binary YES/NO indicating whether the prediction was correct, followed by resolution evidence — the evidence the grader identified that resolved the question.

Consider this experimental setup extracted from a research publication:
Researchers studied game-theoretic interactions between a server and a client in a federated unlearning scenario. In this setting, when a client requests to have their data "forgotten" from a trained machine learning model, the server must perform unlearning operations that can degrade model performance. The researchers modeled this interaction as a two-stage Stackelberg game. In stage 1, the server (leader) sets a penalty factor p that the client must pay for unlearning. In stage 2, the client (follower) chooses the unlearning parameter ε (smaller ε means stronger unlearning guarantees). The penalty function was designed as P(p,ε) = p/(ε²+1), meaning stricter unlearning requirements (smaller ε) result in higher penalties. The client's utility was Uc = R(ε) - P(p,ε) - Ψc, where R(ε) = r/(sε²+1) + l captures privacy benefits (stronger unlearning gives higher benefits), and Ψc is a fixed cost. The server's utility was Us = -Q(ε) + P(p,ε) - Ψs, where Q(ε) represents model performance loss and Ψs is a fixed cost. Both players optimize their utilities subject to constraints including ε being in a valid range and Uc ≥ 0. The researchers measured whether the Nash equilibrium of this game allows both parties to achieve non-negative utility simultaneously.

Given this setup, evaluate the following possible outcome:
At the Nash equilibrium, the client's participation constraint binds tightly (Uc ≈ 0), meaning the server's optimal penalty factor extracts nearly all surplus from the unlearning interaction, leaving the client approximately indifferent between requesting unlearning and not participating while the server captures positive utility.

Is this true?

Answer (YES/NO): NO